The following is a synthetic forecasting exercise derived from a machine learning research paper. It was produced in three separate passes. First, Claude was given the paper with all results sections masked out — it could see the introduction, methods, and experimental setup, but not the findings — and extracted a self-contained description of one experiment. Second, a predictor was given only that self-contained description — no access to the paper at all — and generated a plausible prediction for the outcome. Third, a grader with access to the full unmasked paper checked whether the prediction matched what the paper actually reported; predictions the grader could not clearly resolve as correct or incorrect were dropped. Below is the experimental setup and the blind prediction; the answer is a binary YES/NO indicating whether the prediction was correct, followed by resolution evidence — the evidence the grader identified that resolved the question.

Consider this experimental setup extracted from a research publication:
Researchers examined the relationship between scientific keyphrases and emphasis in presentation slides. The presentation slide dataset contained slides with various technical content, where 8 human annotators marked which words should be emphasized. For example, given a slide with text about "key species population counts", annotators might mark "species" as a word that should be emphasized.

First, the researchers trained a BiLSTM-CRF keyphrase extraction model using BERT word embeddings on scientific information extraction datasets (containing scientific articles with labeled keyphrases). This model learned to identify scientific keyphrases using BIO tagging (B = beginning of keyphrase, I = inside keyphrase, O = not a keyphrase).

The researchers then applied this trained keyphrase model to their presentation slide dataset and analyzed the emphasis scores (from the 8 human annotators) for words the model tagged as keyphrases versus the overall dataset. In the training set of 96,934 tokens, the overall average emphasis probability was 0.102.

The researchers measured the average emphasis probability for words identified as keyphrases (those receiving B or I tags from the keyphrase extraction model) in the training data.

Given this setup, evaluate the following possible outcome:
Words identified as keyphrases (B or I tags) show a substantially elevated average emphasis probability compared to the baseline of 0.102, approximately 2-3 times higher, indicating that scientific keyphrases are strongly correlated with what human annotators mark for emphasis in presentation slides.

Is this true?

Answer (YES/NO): YES